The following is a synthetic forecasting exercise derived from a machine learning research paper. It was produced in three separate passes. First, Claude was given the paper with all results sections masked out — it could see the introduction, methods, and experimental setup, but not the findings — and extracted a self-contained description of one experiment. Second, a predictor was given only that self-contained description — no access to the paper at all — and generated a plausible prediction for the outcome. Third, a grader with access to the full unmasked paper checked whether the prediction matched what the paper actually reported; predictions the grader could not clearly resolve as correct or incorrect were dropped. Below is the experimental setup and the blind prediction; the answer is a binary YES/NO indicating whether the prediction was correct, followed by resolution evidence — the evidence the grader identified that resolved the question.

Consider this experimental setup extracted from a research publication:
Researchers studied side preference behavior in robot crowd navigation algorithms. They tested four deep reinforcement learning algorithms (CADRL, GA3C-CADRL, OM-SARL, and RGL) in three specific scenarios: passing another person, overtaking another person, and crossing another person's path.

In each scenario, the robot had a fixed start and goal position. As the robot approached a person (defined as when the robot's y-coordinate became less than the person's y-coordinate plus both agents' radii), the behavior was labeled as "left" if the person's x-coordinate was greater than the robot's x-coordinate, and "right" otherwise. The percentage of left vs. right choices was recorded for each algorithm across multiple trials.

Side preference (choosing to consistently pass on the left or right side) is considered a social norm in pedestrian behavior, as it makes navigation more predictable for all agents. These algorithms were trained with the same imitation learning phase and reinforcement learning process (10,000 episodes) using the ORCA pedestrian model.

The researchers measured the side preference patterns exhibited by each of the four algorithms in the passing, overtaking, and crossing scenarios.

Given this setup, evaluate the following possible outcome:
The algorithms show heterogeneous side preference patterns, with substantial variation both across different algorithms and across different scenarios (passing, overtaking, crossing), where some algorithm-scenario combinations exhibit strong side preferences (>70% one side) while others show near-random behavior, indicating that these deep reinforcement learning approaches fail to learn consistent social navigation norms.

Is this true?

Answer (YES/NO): YES